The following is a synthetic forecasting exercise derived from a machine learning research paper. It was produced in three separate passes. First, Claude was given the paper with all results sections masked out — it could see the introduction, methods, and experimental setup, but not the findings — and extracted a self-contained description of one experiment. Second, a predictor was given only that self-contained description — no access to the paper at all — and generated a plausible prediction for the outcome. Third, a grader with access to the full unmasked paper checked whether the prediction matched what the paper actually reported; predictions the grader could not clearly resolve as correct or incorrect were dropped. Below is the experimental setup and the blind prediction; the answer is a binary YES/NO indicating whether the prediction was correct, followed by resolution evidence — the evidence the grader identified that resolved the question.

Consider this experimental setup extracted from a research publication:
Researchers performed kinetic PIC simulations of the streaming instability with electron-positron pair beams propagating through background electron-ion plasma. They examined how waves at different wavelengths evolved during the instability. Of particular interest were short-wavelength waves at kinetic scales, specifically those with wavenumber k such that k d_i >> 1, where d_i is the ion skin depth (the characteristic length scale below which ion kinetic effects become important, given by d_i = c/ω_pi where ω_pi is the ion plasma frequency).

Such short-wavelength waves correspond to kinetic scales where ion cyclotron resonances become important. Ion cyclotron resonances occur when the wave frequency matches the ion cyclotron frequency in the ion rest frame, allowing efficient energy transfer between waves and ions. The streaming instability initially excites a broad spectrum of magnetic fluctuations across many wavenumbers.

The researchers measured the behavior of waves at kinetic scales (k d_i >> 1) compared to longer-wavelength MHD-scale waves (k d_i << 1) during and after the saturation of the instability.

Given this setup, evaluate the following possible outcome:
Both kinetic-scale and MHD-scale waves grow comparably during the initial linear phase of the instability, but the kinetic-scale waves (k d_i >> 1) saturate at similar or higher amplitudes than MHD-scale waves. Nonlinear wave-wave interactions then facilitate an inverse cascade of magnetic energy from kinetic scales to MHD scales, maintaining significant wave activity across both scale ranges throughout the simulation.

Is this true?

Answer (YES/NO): NO